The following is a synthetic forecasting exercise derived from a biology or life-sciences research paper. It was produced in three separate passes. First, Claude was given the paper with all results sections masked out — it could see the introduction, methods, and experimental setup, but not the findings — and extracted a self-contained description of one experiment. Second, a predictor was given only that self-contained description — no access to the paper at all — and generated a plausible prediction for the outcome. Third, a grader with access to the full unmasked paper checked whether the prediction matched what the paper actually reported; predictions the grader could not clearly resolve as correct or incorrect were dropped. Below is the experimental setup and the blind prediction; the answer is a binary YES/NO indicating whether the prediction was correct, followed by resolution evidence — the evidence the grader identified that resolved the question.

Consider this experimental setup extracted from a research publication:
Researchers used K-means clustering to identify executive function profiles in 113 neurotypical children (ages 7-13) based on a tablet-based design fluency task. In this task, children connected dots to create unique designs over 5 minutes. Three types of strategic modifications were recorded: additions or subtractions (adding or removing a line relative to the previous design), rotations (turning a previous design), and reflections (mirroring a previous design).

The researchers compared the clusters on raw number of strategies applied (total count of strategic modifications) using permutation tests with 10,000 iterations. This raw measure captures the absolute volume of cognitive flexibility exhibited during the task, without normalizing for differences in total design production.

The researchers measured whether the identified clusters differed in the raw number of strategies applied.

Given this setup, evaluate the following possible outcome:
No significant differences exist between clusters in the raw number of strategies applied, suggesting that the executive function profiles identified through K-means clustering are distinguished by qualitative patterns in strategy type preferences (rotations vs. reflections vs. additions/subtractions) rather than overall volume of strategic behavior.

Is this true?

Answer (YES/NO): NO